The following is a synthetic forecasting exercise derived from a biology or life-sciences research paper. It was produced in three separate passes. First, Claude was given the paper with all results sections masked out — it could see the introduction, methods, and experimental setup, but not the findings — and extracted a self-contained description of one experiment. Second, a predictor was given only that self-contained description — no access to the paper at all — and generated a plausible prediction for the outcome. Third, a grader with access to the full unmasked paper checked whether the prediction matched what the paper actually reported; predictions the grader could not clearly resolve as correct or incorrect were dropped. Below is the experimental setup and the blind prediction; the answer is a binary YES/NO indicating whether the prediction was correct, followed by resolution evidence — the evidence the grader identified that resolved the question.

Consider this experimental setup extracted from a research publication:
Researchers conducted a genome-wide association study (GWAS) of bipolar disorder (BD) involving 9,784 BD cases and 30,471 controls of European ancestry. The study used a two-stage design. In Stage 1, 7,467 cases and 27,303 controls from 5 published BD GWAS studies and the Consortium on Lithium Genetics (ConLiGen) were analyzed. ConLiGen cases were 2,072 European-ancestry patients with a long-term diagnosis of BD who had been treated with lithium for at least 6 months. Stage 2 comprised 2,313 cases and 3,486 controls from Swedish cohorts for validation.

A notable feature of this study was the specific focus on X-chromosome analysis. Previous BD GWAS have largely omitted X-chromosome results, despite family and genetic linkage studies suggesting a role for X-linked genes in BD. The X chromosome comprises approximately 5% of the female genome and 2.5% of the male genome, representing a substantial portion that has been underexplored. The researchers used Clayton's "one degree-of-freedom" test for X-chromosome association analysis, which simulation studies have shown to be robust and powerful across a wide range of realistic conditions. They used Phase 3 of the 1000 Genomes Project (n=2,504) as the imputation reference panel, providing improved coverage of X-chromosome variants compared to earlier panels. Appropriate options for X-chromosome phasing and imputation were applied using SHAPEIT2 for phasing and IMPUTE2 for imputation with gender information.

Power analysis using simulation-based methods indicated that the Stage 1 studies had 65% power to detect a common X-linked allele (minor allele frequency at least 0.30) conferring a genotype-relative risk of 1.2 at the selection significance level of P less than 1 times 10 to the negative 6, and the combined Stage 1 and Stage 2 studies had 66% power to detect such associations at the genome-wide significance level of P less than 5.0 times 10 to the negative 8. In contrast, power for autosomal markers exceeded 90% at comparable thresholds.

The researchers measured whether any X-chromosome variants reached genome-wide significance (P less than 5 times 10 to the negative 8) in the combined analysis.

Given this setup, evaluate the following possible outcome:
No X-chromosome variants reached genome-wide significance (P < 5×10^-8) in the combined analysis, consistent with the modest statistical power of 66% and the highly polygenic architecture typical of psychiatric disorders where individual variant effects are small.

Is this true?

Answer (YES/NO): YES